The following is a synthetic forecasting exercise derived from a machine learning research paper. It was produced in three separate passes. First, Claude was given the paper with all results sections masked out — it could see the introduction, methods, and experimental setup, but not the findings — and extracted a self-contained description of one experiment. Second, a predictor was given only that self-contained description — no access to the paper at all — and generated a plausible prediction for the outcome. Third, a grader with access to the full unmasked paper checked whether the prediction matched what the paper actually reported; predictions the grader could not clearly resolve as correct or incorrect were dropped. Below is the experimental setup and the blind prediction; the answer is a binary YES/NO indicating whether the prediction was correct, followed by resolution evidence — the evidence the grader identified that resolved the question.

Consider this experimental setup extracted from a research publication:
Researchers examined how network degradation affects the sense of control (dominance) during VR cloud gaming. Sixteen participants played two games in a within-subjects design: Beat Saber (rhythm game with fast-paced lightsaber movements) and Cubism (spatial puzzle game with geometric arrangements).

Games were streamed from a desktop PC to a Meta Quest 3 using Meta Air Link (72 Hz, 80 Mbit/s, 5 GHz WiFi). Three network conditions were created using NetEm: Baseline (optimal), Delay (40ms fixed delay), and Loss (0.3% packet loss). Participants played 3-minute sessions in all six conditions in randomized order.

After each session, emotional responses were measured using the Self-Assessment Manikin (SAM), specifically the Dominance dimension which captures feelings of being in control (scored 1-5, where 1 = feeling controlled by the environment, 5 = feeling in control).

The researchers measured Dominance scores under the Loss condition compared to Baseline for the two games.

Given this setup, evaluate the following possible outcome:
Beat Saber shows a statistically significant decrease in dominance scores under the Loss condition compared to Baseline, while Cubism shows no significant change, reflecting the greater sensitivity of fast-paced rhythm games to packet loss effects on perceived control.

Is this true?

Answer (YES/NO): YES